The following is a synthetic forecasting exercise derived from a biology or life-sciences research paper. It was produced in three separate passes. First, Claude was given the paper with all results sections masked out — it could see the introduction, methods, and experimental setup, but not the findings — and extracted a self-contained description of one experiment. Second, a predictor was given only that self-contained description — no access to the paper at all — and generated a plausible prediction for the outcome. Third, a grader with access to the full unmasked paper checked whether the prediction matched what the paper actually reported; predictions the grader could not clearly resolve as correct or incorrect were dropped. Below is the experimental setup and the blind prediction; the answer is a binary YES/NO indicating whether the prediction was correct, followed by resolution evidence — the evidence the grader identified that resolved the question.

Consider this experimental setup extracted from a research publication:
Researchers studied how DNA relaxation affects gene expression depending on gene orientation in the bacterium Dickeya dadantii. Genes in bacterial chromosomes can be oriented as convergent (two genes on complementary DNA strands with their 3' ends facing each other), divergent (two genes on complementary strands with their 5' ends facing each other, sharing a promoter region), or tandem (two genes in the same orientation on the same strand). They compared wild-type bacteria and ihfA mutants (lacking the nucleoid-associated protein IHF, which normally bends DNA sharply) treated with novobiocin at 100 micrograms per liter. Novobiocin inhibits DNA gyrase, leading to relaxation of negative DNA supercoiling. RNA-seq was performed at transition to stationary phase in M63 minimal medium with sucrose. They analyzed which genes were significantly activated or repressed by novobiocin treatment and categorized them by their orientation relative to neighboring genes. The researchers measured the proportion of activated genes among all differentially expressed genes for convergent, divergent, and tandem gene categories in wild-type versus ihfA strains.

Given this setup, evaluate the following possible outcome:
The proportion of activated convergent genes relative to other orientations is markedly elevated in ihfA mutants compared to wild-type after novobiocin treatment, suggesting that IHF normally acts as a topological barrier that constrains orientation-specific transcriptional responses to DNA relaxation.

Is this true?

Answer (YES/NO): NO